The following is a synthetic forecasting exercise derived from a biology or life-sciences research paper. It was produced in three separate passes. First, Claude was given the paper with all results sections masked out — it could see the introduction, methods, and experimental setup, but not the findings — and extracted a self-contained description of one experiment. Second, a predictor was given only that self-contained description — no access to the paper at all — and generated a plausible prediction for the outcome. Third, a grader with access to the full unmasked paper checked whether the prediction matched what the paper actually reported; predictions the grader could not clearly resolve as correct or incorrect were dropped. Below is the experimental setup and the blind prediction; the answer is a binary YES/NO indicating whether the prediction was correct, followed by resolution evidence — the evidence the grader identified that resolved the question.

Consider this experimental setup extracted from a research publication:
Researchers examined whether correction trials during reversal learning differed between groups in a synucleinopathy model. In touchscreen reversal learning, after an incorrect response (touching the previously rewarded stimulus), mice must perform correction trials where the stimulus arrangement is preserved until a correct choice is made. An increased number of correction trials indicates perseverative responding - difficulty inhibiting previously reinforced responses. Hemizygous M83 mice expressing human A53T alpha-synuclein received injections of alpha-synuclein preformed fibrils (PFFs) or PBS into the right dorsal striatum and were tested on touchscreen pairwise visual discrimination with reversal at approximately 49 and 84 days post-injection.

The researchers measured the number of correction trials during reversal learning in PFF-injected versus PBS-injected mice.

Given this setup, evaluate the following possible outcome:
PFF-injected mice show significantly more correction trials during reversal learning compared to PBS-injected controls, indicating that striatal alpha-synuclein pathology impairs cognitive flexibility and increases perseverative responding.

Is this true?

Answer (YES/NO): YES